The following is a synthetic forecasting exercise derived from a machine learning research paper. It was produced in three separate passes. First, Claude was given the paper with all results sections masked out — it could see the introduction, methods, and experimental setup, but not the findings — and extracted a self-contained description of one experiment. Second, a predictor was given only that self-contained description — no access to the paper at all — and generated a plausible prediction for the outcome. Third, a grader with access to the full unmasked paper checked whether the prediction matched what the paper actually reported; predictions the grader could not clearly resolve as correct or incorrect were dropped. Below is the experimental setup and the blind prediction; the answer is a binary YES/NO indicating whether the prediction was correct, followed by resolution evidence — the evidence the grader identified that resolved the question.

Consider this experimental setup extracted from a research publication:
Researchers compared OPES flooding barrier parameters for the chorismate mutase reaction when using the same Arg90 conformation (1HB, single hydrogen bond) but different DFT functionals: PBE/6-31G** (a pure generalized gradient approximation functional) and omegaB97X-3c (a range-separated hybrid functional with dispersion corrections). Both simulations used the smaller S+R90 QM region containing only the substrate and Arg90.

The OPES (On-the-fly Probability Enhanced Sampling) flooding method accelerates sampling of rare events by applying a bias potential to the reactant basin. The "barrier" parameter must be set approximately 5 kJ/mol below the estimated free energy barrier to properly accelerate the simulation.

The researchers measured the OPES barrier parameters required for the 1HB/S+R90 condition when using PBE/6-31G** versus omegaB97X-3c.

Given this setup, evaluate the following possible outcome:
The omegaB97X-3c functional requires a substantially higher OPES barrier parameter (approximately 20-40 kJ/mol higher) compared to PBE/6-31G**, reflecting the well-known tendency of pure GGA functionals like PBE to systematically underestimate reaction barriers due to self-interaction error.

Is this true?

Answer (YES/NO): NO